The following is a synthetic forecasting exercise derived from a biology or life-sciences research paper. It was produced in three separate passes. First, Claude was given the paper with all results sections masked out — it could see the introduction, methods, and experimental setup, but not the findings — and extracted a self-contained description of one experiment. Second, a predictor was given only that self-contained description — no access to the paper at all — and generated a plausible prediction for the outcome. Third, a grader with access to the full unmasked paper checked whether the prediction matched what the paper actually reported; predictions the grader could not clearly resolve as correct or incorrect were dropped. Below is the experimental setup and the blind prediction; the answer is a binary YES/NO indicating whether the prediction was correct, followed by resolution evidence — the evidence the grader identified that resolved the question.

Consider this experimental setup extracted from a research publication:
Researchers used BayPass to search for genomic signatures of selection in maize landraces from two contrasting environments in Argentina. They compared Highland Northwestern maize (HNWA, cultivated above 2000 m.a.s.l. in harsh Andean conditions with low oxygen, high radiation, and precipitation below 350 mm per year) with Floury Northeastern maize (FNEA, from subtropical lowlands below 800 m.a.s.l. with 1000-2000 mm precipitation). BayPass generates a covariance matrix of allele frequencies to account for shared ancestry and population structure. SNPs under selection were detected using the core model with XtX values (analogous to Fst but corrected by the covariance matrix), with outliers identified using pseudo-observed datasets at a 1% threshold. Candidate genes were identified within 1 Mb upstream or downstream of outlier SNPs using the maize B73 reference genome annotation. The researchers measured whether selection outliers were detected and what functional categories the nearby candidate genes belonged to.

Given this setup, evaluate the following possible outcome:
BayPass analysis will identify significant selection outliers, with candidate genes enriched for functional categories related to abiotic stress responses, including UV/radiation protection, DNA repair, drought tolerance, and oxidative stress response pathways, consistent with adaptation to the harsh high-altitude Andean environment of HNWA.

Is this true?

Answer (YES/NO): NO